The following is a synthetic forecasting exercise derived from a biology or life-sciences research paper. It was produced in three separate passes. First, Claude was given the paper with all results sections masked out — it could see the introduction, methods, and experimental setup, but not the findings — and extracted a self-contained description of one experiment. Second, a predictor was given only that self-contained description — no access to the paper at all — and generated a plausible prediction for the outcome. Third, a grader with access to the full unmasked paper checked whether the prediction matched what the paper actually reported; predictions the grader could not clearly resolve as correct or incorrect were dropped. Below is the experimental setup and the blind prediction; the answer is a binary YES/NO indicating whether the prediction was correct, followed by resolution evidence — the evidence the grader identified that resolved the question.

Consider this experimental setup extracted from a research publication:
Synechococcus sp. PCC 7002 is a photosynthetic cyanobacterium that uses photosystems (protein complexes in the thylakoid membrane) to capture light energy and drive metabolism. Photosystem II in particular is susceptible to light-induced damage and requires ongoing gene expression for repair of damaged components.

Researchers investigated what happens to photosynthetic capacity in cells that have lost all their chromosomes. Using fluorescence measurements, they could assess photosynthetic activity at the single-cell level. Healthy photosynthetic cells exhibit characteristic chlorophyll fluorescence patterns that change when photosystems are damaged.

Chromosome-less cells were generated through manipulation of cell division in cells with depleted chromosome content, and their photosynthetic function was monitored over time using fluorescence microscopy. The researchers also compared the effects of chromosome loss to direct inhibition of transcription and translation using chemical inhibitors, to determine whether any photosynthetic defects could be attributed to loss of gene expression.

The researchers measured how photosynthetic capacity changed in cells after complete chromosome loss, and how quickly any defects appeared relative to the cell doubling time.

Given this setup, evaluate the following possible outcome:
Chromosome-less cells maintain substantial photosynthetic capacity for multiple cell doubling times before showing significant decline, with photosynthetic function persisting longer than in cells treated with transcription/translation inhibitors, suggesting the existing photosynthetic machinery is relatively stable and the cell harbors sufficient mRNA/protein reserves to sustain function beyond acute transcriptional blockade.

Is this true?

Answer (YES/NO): NO